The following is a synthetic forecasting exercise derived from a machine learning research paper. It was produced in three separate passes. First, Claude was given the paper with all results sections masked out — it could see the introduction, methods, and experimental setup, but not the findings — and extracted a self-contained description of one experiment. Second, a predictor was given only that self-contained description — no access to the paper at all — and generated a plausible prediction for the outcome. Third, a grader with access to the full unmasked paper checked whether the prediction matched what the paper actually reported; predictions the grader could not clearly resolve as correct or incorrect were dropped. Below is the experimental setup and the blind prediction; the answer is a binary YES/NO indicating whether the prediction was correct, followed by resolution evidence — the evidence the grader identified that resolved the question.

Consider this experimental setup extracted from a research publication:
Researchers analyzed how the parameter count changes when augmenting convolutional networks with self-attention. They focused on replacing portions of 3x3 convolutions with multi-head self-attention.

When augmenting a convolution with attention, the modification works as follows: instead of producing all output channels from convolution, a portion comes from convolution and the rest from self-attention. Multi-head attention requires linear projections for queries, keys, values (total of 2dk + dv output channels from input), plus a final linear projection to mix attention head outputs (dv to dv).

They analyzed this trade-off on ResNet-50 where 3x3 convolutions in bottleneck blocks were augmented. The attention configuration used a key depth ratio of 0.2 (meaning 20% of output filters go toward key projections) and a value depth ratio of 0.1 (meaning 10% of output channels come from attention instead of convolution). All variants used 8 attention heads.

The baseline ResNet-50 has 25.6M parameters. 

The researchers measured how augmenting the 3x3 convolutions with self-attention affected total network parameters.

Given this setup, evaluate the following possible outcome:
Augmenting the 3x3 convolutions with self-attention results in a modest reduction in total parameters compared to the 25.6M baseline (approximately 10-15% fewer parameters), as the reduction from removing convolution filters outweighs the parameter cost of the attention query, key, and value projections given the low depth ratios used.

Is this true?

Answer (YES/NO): NO